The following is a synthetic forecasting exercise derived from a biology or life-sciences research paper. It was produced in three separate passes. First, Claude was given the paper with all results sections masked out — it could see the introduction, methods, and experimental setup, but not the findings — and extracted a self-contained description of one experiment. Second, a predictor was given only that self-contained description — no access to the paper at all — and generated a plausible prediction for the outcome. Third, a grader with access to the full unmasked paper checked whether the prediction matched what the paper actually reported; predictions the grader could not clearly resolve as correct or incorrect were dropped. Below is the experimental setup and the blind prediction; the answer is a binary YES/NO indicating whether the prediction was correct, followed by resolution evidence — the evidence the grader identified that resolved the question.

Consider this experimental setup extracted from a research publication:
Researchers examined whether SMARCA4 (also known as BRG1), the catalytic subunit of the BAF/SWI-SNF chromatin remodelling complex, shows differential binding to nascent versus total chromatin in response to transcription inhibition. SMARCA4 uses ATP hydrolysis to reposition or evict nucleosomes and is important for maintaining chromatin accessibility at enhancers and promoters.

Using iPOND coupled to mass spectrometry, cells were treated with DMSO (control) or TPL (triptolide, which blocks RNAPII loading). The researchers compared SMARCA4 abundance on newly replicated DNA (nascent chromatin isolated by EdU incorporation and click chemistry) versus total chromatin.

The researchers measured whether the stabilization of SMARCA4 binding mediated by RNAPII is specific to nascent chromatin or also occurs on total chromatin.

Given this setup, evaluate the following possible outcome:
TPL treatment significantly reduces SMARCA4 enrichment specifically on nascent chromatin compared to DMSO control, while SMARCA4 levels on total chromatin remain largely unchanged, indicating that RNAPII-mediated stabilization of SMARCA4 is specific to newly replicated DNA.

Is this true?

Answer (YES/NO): YES